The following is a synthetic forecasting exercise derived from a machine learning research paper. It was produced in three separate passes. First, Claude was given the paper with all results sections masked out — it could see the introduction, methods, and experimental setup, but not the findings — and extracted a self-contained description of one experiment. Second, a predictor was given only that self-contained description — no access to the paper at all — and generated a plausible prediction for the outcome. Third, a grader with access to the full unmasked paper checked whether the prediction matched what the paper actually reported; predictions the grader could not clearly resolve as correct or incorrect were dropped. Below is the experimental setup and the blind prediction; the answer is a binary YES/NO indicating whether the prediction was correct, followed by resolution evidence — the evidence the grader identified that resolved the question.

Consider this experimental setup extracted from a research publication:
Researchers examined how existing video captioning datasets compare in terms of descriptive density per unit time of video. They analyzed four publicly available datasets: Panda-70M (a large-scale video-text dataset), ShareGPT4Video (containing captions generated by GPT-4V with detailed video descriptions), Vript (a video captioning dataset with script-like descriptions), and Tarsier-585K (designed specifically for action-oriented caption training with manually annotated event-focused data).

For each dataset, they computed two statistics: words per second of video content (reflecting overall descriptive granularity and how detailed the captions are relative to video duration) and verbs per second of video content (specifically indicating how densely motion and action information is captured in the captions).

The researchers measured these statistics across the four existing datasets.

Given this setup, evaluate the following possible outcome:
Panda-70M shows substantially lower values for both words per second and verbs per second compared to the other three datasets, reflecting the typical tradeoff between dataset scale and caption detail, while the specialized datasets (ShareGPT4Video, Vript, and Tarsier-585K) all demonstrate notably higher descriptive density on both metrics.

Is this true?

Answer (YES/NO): YES